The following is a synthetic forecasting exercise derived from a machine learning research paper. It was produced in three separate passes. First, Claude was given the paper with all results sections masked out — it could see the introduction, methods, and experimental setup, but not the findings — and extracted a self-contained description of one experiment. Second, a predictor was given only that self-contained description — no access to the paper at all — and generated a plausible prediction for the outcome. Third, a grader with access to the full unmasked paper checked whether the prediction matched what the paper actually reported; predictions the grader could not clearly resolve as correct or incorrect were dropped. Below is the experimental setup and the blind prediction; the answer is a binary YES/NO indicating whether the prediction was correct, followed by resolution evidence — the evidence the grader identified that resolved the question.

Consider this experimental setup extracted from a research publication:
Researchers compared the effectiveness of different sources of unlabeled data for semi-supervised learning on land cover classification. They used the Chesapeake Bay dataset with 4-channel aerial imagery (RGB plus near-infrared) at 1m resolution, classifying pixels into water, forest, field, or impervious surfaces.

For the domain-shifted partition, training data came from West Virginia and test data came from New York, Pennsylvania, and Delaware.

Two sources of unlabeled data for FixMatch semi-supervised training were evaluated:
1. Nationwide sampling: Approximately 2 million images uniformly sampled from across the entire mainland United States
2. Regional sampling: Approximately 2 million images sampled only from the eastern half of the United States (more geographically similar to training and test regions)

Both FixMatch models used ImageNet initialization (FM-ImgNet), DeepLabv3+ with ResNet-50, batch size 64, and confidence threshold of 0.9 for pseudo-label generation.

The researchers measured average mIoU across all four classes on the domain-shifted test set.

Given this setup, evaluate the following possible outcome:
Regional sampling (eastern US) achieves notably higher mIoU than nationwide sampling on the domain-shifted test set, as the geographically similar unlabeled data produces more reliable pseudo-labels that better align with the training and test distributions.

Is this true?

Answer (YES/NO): YES